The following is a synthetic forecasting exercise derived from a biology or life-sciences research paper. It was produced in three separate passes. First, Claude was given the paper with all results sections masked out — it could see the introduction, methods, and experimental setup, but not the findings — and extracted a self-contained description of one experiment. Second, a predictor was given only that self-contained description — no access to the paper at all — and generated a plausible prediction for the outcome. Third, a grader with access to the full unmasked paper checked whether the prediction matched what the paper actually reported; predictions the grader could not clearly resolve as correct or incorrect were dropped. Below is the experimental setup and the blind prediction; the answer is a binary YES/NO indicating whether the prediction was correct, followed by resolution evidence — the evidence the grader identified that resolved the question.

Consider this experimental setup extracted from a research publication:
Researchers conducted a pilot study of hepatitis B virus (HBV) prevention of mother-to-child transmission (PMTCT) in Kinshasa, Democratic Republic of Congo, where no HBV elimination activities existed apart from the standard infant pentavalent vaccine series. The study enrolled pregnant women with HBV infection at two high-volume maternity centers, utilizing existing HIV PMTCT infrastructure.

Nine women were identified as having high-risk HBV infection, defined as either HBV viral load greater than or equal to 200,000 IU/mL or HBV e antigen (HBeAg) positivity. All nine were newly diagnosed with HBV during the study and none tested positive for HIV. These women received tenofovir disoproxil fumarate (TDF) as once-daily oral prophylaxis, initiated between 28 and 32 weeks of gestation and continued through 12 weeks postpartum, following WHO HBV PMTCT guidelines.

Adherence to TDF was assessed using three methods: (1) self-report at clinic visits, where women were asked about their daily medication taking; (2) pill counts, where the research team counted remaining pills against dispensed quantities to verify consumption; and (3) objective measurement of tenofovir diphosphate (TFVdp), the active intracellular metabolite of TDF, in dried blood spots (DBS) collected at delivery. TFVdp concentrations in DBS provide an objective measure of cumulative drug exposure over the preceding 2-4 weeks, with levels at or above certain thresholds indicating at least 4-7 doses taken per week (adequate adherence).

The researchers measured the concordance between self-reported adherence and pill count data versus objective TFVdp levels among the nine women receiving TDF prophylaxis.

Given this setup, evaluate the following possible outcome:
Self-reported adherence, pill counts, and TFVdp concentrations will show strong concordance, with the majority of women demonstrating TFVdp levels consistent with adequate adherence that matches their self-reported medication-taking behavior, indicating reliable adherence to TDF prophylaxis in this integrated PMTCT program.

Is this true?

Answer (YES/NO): NO